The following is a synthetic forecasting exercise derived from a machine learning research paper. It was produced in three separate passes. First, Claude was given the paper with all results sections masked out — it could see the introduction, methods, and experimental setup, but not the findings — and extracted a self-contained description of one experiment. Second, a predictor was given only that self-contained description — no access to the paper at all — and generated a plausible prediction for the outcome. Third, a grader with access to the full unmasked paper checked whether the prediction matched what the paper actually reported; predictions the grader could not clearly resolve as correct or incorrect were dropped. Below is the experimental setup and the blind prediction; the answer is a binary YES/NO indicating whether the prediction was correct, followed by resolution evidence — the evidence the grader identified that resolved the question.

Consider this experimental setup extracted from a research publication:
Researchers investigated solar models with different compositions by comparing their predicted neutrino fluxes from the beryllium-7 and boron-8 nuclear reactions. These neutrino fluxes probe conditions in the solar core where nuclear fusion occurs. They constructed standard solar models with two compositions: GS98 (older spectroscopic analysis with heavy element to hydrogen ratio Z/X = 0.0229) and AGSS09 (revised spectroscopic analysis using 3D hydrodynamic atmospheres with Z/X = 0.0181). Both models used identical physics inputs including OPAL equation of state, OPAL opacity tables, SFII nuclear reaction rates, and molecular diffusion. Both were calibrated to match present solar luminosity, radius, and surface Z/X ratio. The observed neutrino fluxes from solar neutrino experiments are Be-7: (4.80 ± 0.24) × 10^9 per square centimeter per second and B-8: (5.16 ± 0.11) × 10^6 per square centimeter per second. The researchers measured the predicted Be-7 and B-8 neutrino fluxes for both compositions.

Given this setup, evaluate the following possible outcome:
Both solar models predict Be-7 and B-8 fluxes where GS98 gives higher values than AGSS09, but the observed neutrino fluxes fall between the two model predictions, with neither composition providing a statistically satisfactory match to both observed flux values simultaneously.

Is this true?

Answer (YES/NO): NO